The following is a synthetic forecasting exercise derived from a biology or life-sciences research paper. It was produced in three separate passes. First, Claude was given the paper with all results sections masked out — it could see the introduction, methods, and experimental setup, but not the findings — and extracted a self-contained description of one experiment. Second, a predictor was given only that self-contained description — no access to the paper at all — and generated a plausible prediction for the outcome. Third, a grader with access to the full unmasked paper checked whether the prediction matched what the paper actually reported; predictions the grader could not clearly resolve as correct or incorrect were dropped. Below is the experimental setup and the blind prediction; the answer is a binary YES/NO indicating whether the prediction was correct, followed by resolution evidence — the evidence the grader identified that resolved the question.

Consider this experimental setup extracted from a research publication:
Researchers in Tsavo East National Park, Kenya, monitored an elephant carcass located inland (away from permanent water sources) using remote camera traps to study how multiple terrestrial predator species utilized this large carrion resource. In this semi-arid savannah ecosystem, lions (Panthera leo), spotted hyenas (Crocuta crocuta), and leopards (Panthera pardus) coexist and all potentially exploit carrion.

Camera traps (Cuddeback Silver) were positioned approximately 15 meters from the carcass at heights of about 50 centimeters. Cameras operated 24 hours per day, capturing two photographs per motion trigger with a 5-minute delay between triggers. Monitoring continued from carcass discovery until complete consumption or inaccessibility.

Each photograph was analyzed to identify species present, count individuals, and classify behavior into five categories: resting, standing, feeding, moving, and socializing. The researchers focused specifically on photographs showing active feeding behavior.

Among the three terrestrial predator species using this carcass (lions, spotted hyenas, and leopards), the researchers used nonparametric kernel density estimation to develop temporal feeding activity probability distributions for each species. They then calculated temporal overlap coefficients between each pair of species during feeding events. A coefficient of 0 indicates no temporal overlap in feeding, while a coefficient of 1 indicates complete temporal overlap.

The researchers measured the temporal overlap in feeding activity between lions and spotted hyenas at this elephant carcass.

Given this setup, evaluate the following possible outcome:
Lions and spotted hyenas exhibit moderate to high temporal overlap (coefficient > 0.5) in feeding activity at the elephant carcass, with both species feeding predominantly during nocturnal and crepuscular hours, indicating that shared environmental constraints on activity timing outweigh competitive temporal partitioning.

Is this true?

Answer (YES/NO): YES